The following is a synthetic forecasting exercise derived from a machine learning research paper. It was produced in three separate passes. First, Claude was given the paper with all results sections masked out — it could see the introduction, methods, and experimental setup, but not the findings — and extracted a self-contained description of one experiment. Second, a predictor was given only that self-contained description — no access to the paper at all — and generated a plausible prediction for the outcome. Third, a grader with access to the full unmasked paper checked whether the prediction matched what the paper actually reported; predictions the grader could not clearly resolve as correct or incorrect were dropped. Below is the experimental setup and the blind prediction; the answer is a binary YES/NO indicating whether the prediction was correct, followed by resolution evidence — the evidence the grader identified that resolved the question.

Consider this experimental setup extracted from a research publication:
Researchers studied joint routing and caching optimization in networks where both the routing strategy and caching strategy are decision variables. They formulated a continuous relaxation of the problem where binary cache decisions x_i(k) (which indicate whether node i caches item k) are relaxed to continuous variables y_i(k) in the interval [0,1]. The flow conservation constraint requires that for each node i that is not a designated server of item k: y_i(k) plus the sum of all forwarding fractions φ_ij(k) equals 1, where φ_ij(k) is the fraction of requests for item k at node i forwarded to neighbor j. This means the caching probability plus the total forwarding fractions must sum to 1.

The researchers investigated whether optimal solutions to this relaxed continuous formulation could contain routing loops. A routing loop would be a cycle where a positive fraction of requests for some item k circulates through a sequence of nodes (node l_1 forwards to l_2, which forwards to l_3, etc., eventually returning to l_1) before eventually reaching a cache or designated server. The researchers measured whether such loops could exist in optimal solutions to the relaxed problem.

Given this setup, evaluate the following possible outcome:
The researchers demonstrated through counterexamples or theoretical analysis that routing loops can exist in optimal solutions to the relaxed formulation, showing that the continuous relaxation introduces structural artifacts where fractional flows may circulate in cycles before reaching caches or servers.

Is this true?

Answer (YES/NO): YES